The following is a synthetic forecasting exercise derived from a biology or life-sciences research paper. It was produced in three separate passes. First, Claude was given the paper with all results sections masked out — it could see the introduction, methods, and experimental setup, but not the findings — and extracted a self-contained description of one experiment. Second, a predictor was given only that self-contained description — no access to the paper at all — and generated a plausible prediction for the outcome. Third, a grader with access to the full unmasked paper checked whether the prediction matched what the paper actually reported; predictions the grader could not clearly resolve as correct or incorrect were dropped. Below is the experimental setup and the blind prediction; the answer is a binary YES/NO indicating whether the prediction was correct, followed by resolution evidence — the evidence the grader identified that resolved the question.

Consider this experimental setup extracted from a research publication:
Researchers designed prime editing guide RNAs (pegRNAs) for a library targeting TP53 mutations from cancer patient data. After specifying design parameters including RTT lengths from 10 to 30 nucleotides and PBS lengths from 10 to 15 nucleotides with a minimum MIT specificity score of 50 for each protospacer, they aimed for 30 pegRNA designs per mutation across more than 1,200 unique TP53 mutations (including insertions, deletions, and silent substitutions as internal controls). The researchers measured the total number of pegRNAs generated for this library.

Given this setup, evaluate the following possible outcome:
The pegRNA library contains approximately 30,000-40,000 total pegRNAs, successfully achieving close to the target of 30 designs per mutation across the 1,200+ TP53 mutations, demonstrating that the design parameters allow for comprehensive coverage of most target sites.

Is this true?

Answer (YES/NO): NO